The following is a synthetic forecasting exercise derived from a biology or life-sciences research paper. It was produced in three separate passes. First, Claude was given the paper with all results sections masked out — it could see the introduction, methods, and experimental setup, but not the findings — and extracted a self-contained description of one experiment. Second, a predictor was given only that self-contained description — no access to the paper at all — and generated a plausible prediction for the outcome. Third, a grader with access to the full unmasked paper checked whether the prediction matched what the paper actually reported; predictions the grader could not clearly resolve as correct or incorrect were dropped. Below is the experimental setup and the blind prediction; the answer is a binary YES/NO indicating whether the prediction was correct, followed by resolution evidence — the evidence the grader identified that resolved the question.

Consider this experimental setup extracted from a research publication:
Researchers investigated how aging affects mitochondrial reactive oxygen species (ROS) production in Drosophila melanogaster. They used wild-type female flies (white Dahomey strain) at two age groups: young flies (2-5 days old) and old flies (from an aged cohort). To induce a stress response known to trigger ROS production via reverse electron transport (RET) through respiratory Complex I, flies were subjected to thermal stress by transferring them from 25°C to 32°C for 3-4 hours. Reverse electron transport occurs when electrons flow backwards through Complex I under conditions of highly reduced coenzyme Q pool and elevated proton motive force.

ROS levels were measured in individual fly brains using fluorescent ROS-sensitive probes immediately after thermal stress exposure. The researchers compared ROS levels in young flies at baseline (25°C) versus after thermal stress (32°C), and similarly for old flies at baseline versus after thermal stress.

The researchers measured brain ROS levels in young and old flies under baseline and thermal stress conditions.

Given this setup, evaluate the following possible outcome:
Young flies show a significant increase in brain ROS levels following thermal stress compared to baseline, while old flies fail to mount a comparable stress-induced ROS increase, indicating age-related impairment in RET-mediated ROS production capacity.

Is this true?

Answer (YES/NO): YES